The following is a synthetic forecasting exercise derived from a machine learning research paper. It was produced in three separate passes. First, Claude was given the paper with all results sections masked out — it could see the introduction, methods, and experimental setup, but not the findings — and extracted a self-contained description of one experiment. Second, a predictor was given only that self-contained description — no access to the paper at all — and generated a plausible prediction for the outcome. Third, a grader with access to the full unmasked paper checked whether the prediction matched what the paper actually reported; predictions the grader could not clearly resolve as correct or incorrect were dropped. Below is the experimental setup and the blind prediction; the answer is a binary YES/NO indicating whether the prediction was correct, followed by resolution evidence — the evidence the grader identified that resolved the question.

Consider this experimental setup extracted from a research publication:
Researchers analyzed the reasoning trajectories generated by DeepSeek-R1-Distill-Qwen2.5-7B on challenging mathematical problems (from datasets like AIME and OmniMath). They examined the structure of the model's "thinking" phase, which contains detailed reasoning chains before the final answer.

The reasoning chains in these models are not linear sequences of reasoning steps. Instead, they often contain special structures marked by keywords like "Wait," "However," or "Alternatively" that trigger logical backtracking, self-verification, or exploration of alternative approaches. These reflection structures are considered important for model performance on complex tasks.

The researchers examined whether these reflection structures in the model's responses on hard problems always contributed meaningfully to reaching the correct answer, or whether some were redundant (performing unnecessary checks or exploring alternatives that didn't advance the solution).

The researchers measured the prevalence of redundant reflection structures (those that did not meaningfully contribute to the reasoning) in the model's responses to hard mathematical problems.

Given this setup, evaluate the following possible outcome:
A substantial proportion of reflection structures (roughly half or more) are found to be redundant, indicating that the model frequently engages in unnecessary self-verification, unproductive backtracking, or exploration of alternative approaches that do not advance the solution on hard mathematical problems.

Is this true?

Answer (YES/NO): YES